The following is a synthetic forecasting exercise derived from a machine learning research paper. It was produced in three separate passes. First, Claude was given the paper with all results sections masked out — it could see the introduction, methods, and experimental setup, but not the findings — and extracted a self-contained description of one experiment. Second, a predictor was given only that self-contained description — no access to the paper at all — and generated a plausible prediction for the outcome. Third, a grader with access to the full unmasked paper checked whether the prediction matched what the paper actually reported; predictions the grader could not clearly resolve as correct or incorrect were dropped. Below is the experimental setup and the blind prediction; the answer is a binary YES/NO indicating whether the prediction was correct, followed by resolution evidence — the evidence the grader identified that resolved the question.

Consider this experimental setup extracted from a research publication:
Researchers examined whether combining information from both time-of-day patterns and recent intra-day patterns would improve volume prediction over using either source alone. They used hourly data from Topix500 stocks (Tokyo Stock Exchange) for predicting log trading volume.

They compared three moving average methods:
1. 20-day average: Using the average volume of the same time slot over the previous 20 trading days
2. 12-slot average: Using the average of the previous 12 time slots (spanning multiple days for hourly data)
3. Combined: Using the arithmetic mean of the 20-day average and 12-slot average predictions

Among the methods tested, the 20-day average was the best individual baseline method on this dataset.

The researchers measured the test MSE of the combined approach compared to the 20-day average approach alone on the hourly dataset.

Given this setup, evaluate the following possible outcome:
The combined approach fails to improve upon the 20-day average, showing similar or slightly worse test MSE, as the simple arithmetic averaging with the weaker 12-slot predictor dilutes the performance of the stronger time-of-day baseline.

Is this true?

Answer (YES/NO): YES